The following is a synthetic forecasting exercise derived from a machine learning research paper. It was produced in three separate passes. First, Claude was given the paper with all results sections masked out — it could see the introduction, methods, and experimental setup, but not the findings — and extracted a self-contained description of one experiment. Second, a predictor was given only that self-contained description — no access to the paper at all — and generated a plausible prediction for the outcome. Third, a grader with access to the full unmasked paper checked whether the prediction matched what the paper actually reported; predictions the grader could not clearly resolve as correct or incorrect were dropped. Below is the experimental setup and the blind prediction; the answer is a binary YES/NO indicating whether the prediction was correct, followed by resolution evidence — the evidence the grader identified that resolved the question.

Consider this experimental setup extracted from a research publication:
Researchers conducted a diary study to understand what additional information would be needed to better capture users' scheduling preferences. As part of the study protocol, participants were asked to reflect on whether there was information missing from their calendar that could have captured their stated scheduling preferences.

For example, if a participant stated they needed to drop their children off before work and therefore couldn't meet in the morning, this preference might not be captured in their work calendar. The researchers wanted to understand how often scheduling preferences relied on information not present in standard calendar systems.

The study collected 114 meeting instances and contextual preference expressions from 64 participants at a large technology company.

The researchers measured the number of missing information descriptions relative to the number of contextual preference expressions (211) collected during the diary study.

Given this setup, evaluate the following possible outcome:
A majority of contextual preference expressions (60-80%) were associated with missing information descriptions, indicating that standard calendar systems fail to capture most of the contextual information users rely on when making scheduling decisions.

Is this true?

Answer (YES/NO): NO